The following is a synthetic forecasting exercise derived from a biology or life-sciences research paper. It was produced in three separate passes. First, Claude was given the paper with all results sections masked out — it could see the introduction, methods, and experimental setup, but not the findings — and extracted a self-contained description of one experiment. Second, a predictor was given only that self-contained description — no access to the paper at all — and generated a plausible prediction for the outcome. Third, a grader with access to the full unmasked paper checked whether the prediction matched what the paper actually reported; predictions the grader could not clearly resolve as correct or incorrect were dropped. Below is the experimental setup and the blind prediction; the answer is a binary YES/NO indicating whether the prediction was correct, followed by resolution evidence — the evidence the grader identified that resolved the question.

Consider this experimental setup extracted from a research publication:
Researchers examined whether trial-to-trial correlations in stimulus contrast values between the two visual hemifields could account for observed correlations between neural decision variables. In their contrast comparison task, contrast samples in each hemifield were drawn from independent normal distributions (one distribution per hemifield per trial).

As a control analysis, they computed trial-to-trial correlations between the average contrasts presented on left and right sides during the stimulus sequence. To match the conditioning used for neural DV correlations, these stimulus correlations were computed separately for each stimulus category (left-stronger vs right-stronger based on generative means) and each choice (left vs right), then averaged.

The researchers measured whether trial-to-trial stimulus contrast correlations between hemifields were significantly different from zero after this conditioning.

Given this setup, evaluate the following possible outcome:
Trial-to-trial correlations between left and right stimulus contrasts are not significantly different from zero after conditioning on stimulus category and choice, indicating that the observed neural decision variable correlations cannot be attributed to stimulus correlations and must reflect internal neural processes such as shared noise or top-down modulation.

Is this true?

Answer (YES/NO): NO